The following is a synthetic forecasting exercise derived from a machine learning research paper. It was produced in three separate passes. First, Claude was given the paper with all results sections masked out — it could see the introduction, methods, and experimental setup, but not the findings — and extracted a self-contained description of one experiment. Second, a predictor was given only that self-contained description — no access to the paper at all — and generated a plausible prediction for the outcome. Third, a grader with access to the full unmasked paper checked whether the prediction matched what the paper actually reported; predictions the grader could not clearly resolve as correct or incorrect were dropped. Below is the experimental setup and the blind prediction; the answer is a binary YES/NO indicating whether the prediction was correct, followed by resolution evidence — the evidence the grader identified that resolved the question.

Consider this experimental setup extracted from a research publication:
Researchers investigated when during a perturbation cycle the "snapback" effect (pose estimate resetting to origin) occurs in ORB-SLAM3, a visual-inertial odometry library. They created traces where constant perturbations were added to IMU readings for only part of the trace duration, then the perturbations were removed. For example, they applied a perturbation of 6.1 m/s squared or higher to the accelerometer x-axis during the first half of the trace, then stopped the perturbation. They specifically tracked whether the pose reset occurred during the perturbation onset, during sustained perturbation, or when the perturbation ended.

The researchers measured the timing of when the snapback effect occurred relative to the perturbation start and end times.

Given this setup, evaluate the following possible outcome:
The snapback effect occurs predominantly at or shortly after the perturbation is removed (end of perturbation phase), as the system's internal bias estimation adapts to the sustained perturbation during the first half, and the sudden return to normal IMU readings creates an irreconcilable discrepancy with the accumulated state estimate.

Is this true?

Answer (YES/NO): NO